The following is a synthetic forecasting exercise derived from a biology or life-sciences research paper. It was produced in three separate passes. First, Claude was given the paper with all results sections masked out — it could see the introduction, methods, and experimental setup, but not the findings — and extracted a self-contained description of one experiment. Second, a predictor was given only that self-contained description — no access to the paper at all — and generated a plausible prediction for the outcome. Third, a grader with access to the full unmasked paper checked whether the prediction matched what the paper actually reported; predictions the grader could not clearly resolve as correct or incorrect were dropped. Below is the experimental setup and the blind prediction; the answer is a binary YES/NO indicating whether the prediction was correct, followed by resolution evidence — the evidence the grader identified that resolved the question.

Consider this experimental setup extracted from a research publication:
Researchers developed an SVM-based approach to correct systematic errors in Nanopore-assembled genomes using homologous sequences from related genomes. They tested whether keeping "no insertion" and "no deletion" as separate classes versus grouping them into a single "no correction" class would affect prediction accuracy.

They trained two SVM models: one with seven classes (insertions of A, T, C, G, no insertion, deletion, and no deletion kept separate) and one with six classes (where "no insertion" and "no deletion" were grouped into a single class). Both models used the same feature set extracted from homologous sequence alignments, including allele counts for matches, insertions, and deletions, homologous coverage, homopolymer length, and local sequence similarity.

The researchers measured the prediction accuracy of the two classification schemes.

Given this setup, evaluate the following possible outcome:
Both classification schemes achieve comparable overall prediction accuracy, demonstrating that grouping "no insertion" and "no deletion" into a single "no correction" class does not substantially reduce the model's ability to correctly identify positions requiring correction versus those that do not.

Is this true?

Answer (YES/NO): NO